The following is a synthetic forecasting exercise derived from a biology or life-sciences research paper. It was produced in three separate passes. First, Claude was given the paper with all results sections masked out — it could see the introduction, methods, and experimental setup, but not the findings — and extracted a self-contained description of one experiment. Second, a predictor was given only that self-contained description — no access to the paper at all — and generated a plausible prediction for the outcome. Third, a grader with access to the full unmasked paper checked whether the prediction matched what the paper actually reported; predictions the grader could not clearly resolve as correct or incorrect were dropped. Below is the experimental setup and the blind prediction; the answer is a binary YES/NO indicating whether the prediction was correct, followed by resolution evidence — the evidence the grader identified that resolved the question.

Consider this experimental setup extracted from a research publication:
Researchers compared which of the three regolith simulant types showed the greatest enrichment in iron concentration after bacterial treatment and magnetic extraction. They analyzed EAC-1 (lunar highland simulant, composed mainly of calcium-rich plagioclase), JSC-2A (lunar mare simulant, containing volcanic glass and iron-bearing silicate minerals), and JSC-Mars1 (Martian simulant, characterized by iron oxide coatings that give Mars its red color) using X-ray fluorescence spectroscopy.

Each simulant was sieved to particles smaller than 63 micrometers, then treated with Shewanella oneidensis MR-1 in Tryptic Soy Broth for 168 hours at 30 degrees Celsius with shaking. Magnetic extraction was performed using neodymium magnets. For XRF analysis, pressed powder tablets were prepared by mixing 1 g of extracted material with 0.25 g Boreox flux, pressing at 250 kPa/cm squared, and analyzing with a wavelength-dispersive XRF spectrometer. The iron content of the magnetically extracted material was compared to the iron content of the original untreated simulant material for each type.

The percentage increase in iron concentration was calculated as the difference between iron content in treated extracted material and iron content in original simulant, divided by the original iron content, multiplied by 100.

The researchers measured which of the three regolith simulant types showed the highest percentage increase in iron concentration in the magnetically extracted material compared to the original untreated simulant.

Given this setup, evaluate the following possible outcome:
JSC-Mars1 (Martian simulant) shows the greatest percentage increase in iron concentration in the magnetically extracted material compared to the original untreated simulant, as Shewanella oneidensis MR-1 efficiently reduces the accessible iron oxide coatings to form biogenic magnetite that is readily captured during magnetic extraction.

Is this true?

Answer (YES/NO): NO